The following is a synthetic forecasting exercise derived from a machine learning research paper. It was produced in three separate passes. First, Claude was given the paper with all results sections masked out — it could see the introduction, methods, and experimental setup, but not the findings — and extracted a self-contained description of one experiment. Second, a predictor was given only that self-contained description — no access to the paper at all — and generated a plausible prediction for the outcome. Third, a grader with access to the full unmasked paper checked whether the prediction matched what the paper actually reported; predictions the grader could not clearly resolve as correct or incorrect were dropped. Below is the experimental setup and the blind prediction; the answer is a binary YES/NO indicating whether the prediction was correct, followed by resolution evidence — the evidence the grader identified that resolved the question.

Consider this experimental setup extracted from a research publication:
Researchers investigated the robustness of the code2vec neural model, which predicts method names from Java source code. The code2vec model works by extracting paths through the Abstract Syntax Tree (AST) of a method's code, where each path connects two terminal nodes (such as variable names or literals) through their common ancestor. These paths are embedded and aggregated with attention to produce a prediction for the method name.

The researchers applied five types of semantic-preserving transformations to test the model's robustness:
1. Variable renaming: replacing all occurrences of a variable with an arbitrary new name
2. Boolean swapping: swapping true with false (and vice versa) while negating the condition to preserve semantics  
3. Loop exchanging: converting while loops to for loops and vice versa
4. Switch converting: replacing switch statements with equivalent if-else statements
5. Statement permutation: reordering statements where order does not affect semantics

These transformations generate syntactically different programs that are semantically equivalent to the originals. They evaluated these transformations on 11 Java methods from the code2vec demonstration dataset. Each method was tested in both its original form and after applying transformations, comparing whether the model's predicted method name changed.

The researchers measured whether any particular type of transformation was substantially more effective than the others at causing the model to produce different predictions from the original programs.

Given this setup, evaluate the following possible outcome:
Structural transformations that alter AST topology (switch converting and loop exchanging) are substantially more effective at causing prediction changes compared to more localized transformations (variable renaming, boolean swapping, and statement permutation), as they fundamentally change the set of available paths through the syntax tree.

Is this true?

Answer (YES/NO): NO